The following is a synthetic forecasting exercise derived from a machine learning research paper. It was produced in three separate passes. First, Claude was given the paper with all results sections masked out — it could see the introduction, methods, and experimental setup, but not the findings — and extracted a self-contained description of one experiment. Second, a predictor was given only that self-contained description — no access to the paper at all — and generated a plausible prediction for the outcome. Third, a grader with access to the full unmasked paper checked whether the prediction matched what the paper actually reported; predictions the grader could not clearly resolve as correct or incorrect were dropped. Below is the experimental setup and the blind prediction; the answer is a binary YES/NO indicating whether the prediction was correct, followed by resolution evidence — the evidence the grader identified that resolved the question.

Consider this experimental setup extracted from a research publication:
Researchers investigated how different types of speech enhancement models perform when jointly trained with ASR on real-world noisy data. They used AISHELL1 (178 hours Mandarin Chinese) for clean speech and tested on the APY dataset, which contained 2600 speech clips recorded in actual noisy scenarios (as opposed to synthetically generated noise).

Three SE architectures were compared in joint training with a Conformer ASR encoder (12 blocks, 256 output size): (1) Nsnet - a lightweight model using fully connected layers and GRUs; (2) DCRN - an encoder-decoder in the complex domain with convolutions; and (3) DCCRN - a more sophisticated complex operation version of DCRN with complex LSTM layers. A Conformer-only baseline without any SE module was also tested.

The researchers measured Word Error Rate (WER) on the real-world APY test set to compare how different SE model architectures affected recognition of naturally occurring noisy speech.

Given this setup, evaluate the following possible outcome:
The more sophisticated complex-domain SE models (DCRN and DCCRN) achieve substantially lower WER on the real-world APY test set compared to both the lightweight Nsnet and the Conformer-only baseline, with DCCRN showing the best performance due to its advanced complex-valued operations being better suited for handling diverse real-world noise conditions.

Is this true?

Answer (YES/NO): NO